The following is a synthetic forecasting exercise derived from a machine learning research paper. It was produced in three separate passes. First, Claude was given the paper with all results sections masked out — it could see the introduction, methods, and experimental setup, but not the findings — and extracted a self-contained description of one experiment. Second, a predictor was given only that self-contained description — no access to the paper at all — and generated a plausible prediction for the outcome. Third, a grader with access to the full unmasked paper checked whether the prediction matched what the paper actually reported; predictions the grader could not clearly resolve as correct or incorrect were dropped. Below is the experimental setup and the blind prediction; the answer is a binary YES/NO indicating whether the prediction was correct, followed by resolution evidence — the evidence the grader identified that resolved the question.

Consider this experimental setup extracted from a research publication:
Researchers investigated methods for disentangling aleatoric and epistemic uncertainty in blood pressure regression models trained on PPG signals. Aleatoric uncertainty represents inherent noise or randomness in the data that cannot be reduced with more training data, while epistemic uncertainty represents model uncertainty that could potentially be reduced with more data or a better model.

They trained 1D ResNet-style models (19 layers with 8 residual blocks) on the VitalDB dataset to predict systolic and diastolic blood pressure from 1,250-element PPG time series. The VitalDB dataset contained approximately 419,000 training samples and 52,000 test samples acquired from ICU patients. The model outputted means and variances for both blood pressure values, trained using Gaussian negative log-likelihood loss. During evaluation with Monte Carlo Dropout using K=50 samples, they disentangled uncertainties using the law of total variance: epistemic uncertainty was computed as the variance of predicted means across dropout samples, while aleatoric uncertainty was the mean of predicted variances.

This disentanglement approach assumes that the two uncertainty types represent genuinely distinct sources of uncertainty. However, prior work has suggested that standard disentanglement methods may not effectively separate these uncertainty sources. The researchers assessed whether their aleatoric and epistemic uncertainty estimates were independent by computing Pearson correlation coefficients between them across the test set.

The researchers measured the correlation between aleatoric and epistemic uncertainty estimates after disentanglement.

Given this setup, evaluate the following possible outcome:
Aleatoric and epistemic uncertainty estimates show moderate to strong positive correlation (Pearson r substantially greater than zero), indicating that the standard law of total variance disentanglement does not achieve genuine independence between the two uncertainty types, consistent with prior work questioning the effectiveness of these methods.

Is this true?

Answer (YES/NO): YES